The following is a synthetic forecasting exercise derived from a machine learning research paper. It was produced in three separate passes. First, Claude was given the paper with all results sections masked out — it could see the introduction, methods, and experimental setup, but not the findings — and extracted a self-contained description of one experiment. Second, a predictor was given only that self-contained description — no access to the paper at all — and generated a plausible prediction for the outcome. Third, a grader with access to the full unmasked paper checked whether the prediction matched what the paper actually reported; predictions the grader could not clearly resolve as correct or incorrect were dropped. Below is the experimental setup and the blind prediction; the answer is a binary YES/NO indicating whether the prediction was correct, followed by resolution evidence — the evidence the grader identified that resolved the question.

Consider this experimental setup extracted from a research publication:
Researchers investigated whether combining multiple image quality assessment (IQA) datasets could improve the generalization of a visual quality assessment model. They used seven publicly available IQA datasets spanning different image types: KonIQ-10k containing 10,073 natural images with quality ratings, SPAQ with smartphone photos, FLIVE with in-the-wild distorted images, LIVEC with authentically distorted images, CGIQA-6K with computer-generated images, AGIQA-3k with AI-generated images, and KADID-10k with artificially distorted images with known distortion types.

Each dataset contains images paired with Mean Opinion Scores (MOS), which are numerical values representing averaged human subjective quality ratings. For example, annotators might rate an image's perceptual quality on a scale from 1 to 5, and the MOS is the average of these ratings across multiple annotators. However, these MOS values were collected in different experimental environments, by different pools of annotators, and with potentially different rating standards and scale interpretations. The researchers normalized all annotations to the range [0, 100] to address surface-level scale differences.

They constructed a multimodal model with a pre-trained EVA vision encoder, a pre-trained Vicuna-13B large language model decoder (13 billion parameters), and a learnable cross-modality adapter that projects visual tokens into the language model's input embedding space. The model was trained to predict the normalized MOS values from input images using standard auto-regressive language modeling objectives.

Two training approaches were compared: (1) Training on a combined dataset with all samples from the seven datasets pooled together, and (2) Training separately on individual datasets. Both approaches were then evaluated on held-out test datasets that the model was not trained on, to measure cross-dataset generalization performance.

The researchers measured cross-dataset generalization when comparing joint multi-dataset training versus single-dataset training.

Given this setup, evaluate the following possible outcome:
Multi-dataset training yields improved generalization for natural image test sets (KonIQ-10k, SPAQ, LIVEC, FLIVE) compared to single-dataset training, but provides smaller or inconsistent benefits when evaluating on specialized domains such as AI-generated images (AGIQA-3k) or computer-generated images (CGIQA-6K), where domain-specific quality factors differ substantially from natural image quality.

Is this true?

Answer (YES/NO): NO